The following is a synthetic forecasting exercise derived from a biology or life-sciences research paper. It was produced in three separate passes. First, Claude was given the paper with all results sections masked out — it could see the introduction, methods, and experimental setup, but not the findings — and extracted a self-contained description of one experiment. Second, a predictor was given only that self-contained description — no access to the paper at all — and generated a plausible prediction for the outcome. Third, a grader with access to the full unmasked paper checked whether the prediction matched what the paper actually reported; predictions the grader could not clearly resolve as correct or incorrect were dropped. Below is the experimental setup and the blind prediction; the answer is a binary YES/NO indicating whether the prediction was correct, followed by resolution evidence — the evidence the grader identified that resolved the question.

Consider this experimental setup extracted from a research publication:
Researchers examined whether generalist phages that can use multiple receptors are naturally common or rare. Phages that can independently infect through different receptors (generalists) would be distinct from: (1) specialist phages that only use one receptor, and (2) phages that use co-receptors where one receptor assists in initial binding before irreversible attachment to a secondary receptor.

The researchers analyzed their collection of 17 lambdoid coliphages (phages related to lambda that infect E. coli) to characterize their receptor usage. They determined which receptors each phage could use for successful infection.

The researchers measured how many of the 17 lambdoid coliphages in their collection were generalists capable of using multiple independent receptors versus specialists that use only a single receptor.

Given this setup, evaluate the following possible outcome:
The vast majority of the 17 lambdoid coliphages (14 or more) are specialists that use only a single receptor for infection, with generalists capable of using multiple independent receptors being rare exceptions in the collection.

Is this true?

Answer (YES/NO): YES